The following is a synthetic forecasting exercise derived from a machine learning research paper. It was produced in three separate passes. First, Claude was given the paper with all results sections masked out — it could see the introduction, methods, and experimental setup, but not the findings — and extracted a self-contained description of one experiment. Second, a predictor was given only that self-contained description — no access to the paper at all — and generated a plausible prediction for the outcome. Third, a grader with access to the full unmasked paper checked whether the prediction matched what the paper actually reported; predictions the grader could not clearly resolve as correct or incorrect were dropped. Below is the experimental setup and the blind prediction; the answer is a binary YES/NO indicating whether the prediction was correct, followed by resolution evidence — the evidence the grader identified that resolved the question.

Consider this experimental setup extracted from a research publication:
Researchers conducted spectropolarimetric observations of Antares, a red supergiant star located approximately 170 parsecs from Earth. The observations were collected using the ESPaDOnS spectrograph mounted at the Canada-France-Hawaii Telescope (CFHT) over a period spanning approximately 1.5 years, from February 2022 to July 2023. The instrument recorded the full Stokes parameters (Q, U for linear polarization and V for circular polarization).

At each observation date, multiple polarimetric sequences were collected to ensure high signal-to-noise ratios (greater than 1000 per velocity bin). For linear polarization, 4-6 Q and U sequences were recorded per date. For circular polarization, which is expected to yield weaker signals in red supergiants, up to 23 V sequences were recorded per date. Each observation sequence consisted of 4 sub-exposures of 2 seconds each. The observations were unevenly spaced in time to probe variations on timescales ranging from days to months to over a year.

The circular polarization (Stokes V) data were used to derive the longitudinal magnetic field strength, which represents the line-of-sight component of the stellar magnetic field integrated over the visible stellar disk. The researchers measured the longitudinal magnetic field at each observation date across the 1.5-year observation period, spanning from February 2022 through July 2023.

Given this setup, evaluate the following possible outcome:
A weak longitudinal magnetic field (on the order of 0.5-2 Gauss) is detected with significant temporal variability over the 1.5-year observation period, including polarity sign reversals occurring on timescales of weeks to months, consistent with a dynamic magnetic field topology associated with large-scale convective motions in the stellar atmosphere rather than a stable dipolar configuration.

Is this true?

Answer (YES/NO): NO